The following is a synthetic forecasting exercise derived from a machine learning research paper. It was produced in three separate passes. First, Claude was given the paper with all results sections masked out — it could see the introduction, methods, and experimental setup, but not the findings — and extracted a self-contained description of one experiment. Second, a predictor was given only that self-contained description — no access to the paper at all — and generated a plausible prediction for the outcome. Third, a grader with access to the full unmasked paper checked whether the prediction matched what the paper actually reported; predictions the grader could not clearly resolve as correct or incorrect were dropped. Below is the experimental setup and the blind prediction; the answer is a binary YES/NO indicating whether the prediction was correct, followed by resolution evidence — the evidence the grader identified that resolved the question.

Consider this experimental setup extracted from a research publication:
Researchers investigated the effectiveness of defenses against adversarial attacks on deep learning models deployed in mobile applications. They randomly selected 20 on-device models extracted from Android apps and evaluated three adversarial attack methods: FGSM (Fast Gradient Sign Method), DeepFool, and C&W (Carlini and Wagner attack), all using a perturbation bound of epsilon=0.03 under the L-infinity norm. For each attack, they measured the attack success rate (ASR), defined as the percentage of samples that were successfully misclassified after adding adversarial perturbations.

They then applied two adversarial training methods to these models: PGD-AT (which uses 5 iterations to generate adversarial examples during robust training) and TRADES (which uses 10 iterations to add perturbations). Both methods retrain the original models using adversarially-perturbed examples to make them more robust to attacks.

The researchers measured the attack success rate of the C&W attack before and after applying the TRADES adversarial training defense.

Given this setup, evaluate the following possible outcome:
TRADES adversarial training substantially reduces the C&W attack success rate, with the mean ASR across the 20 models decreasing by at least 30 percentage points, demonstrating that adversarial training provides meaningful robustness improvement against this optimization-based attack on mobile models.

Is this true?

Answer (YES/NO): YES